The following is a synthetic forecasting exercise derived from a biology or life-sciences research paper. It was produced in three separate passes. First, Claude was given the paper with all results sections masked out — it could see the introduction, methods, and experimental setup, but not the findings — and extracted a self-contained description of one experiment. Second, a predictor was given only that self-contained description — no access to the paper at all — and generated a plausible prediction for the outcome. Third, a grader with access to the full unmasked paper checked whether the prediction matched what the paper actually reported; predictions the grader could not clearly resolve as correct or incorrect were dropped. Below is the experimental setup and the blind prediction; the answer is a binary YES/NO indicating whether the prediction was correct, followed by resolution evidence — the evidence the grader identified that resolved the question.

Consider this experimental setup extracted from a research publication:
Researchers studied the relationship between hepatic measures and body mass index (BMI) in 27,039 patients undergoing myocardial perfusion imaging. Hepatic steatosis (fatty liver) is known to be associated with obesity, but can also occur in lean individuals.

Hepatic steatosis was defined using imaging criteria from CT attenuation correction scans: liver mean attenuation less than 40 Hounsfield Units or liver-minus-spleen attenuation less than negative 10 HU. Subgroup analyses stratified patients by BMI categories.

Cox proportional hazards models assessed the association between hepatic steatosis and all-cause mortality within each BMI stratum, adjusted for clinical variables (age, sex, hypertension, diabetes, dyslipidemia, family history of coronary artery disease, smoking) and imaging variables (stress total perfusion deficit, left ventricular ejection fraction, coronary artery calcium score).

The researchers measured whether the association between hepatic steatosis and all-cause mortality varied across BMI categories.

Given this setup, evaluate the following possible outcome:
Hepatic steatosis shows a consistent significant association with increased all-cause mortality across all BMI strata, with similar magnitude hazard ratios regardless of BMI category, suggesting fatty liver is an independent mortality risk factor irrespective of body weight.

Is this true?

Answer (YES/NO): NO